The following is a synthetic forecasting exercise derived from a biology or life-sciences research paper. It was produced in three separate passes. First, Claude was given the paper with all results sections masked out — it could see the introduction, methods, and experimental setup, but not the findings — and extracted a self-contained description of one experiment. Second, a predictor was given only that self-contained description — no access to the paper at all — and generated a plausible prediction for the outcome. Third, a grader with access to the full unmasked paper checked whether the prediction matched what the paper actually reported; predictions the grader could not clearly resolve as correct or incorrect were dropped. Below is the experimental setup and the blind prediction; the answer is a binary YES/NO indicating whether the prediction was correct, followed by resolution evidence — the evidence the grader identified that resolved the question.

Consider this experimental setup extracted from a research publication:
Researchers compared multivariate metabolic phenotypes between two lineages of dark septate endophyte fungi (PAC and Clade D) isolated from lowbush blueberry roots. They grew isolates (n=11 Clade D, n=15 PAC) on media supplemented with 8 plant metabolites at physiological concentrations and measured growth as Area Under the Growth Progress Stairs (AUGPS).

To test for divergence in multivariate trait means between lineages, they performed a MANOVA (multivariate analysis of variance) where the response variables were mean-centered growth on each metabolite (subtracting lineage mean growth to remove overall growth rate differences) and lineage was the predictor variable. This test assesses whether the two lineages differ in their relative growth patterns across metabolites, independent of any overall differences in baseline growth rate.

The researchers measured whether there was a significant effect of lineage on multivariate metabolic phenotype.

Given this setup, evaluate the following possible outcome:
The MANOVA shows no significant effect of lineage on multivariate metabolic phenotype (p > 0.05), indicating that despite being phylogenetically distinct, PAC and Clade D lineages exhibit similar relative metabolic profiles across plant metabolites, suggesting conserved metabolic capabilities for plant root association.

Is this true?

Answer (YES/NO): NO